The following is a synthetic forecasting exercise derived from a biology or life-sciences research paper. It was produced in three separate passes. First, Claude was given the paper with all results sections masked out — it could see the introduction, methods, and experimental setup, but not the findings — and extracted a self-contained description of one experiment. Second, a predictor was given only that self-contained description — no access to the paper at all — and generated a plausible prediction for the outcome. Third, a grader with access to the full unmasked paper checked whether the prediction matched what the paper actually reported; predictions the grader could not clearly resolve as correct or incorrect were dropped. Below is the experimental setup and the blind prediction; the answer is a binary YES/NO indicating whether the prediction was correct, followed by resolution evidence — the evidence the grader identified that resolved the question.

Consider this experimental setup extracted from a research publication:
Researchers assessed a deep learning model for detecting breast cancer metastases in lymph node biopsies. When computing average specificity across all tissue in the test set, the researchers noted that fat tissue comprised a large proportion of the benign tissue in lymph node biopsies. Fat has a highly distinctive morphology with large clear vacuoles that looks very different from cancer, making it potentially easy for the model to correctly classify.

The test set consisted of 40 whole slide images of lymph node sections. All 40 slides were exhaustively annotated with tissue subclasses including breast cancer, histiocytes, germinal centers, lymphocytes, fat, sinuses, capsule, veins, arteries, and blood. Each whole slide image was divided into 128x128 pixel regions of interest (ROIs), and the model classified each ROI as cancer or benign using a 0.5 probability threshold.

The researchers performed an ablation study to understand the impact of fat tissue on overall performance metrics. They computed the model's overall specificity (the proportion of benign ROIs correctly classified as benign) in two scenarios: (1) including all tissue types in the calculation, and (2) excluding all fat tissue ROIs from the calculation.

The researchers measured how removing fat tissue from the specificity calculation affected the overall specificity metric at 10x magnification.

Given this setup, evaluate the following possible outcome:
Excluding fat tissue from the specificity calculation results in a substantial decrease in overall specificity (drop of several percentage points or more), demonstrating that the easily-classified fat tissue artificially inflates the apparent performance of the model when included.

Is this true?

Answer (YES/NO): YES